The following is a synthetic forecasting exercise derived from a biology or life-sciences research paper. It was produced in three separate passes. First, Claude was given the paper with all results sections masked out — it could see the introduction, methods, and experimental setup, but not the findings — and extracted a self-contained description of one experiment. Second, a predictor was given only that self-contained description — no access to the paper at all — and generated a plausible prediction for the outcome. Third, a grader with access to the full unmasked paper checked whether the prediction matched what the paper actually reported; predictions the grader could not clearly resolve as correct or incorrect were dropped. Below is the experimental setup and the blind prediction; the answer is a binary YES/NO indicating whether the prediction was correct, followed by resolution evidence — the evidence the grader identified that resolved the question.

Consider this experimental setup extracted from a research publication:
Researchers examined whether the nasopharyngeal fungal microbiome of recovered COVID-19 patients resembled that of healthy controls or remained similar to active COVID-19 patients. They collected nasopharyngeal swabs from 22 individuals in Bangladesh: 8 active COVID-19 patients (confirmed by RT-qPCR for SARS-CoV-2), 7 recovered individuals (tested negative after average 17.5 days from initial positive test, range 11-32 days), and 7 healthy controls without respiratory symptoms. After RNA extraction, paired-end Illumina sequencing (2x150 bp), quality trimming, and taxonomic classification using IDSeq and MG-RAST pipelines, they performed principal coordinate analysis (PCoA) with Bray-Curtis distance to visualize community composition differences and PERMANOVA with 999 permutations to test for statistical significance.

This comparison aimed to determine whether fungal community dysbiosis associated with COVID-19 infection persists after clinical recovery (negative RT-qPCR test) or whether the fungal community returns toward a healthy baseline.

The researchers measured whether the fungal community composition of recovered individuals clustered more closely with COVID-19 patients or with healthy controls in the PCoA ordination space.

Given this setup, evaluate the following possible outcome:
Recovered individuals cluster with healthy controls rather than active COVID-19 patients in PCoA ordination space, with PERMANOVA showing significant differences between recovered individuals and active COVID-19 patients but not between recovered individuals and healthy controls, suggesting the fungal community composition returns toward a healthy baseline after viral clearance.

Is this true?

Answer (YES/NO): NO